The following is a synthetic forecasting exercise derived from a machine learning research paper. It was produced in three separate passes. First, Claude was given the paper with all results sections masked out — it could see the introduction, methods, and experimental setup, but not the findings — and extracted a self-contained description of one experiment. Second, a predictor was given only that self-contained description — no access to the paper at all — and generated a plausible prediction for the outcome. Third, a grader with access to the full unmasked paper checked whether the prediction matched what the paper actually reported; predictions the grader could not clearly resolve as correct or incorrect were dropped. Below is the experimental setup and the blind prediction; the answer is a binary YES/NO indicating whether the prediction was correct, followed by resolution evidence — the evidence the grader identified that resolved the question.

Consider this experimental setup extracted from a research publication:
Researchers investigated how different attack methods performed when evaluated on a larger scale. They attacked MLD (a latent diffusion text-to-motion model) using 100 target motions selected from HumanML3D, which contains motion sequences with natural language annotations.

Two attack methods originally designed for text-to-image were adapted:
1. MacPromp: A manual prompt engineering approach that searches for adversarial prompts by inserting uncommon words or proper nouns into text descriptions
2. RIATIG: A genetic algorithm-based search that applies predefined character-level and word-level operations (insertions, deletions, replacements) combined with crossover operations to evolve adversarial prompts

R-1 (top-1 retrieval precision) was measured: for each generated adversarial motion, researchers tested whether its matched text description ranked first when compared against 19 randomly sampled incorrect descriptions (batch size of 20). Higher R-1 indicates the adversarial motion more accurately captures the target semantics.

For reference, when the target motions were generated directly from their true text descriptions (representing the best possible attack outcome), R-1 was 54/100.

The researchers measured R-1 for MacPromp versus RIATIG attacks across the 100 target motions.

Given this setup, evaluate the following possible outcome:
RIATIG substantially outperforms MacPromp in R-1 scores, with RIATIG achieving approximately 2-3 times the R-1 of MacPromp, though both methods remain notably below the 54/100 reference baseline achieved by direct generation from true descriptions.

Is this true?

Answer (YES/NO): NO